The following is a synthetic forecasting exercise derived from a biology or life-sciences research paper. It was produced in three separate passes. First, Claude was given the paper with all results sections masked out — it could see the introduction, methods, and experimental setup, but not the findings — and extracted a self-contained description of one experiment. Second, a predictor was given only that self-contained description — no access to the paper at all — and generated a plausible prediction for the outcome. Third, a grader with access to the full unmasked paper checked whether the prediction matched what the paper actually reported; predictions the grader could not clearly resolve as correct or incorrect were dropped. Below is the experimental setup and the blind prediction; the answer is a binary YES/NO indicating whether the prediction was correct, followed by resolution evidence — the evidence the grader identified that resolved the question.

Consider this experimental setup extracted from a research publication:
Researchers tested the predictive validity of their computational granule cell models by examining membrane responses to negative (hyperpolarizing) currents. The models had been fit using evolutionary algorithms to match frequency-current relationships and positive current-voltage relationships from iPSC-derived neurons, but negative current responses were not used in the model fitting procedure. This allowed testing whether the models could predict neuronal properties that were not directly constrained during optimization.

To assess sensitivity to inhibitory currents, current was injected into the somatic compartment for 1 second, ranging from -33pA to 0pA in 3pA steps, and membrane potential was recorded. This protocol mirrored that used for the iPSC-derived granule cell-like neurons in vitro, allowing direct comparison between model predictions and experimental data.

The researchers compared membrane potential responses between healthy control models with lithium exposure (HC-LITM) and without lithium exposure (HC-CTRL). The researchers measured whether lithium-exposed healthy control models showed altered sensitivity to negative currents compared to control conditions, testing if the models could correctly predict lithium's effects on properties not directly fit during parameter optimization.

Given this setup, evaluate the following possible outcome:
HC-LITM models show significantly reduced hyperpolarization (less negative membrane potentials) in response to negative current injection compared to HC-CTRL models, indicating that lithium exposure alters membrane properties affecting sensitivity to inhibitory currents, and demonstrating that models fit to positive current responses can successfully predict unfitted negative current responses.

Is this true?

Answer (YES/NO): YES